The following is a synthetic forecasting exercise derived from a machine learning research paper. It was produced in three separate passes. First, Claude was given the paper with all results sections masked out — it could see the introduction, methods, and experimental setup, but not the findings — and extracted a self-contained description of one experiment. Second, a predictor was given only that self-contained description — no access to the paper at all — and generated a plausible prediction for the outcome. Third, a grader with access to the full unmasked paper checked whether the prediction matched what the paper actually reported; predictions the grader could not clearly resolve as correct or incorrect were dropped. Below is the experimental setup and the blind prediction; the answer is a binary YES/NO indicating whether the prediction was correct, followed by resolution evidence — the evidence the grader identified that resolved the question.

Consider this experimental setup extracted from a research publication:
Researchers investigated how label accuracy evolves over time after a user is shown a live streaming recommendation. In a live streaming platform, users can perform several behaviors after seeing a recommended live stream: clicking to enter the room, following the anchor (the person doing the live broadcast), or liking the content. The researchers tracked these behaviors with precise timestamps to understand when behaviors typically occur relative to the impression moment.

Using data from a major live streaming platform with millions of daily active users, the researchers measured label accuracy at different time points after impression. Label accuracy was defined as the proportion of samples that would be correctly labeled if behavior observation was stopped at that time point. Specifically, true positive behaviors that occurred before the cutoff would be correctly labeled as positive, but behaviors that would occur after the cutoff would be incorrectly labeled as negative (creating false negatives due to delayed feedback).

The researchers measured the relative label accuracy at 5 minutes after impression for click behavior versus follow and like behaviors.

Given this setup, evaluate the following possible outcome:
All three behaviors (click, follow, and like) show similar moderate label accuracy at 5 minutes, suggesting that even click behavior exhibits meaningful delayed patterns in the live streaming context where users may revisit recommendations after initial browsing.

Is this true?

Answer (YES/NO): NO